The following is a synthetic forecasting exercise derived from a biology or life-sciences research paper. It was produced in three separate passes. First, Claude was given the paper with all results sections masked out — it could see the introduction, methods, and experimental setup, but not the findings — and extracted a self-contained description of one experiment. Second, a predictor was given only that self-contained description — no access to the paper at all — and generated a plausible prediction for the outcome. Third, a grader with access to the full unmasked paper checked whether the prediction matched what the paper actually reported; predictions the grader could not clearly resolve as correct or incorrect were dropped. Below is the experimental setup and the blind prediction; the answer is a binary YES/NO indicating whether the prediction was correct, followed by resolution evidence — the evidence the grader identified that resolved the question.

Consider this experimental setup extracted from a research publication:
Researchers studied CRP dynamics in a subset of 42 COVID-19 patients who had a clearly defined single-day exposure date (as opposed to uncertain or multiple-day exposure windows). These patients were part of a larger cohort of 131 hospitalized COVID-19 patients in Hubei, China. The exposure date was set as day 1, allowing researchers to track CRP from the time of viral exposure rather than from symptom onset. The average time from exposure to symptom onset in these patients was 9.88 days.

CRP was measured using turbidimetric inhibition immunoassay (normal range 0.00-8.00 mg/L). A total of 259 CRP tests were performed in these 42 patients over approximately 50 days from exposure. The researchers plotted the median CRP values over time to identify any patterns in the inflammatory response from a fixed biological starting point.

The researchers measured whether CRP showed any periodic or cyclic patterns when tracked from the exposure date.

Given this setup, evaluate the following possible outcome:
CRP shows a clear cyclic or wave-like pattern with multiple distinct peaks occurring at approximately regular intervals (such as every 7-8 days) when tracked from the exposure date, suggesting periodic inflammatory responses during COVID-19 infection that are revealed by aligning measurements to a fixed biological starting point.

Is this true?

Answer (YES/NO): YES